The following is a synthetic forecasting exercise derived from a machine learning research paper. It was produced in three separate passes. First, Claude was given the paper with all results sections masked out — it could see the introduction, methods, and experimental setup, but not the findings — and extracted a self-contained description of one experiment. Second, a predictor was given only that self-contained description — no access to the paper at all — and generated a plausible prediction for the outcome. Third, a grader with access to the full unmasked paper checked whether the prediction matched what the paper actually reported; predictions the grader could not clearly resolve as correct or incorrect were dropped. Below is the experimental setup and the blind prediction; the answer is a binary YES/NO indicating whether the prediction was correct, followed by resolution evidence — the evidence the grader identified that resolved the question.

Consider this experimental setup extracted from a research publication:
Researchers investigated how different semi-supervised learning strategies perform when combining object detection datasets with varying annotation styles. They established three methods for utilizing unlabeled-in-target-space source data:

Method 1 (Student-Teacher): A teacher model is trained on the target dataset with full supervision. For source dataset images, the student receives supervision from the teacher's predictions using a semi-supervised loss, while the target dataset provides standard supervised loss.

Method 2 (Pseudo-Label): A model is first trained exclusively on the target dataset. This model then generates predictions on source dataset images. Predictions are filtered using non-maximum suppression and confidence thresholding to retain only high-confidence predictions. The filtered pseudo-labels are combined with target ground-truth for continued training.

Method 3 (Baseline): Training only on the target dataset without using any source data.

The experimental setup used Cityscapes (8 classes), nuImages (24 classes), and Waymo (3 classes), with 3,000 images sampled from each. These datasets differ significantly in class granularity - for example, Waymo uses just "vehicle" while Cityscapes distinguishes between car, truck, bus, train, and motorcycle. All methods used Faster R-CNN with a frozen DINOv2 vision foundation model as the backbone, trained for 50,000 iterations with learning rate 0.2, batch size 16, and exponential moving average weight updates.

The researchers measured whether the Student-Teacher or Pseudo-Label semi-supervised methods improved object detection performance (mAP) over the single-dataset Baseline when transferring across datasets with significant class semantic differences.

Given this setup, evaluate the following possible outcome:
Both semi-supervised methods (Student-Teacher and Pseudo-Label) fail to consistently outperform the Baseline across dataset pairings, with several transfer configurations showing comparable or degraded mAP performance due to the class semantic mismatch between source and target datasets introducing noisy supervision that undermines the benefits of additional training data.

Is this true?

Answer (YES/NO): NO